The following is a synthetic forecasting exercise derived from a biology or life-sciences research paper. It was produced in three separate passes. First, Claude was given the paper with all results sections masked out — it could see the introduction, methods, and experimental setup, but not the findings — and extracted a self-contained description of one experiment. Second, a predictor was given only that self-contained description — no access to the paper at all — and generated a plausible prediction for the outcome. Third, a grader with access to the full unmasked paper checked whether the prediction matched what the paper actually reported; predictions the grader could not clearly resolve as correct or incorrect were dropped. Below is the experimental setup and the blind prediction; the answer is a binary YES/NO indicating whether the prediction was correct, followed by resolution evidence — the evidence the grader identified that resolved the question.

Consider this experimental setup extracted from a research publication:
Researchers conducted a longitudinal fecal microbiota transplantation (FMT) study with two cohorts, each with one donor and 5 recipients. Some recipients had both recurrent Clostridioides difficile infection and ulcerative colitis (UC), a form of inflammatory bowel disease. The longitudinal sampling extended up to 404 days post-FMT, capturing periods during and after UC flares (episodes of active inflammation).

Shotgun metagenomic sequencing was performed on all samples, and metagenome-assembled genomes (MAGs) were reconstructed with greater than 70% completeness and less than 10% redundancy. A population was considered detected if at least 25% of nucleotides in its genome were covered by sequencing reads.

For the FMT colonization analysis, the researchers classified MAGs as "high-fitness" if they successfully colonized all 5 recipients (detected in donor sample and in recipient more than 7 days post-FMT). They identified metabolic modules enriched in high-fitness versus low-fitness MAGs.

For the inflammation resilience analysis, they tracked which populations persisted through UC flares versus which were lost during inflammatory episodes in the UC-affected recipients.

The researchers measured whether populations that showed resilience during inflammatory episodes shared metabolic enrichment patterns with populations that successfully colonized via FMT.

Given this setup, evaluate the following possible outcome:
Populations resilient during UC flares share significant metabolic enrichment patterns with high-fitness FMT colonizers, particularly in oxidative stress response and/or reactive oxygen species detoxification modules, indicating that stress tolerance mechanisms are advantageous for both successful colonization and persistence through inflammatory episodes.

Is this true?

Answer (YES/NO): NO